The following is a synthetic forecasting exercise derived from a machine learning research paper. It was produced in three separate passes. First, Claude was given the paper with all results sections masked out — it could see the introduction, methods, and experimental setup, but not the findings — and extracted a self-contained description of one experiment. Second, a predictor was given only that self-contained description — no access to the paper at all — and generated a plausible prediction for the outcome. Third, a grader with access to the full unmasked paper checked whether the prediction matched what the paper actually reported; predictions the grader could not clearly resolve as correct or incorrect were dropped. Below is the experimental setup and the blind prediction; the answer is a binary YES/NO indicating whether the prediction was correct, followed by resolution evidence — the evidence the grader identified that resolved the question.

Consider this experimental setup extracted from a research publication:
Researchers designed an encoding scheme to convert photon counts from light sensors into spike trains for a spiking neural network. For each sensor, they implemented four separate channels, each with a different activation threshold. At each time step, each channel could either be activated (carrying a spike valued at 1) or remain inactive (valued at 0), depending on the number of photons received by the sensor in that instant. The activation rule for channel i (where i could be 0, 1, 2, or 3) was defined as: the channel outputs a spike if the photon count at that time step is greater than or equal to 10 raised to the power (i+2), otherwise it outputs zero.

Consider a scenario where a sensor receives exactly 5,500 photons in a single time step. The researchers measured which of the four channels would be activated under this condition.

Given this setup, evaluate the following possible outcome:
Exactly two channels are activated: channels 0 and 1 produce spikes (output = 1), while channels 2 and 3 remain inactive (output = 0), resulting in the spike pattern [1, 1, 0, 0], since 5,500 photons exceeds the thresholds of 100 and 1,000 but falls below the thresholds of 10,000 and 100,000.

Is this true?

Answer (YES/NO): YES